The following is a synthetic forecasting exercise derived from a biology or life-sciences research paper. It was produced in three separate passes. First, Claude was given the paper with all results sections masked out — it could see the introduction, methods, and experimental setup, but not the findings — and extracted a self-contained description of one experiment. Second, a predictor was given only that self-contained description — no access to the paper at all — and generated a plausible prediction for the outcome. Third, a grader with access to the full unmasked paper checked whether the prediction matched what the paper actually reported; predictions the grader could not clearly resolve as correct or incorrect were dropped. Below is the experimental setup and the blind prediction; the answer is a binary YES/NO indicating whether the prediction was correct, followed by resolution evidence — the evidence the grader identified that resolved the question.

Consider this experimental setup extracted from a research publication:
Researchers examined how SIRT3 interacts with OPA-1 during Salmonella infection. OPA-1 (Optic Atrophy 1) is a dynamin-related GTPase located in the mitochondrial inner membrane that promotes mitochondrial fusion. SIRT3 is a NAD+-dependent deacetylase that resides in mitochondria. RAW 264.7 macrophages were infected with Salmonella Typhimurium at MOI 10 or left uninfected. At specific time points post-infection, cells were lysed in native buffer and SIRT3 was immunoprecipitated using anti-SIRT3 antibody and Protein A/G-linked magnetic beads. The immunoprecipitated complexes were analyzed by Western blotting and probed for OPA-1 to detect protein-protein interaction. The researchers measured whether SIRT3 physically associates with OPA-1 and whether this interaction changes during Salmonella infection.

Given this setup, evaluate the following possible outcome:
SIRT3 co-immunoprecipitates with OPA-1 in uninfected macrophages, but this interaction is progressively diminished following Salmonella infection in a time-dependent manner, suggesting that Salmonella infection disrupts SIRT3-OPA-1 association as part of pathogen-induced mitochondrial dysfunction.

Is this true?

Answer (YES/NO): NO